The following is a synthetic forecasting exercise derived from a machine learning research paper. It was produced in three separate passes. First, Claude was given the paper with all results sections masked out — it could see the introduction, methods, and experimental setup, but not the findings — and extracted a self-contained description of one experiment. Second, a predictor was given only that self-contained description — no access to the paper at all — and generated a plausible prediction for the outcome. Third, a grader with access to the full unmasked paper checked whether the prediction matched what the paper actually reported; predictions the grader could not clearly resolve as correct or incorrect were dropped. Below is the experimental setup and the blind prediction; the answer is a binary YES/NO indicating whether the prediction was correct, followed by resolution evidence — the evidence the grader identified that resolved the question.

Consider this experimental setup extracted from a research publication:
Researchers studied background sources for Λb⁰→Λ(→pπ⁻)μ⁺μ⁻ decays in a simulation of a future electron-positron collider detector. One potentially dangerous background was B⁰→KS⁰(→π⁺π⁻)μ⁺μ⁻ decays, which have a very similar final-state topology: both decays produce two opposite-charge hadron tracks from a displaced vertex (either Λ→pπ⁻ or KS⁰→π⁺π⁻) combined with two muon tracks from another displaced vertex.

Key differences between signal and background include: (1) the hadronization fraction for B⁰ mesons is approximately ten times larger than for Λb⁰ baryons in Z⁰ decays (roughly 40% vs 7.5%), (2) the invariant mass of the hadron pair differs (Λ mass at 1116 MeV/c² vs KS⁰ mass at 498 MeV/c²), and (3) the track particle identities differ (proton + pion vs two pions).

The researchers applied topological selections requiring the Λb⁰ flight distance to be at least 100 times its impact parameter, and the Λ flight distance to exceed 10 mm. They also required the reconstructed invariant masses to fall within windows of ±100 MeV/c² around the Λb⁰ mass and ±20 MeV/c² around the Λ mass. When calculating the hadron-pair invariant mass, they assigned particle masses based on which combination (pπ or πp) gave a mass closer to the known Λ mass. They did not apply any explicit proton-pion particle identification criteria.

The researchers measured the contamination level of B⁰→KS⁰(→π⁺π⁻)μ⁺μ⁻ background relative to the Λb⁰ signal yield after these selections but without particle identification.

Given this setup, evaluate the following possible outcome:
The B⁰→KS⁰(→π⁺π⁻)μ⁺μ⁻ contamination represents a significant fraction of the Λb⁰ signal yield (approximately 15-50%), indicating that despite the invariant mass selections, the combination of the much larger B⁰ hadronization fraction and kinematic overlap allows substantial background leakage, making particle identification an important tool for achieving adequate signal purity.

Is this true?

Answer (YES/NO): NO